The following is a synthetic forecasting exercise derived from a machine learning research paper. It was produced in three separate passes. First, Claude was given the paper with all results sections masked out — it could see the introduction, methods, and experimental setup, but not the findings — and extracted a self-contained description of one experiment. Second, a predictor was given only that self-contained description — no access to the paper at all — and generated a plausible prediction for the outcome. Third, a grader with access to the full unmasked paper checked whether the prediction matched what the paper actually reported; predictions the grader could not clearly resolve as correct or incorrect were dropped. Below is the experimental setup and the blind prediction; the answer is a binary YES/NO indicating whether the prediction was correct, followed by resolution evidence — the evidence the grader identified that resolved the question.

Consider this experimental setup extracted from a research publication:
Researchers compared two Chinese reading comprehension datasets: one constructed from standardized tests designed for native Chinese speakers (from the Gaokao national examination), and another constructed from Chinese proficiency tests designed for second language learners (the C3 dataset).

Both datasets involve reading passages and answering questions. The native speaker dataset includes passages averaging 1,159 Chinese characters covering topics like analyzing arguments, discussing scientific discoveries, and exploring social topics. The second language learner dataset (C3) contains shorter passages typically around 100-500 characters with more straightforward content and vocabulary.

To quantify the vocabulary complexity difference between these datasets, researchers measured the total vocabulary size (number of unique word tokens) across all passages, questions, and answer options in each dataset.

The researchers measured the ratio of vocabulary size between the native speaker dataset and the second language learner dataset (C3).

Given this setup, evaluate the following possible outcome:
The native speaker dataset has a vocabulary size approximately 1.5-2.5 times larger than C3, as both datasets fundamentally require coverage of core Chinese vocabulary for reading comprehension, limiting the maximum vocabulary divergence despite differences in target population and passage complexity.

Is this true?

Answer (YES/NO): YES